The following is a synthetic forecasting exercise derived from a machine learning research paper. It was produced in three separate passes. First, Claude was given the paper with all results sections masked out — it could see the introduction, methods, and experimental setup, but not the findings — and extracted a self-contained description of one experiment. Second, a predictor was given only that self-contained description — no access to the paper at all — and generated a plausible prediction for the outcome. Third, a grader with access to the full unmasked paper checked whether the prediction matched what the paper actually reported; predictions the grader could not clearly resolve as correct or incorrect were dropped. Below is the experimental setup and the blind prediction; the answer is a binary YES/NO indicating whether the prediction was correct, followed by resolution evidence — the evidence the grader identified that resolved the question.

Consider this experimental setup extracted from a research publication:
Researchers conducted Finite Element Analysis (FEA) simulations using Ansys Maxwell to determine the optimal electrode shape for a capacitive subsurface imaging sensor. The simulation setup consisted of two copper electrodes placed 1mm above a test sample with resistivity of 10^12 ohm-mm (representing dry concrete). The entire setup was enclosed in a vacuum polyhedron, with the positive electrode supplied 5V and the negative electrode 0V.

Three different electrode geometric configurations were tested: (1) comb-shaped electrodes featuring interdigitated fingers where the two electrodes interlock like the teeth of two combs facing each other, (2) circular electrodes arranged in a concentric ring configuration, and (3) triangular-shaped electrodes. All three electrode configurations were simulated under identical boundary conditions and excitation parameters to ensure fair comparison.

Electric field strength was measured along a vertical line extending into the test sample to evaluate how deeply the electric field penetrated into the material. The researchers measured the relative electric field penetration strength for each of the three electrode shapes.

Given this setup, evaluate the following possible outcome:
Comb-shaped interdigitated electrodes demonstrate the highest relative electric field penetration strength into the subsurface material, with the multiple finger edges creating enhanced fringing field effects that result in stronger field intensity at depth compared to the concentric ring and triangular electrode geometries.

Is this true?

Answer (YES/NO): YES